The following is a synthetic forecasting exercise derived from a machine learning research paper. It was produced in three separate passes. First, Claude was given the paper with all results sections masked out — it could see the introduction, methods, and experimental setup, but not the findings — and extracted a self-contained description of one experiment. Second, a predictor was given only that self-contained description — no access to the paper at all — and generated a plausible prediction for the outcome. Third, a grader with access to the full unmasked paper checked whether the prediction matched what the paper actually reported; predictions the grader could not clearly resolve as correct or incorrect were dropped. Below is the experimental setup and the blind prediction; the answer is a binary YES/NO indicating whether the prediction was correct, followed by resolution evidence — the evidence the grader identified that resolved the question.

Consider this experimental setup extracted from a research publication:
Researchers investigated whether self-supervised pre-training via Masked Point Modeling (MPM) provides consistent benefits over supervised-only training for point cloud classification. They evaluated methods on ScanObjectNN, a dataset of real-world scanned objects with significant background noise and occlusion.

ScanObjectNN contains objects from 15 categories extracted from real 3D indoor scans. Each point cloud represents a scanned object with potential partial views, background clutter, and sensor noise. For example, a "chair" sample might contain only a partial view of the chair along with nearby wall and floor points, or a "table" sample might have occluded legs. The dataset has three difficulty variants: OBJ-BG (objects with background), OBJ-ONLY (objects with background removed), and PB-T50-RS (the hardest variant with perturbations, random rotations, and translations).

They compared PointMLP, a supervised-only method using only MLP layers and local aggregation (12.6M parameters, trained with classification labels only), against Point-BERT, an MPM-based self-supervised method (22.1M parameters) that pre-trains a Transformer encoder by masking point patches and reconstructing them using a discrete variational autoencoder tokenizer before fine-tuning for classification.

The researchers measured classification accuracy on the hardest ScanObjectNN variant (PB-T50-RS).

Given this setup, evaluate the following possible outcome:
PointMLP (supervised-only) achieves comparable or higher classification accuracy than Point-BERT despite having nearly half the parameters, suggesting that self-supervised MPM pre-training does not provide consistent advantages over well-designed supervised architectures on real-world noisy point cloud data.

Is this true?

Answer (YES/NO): YES